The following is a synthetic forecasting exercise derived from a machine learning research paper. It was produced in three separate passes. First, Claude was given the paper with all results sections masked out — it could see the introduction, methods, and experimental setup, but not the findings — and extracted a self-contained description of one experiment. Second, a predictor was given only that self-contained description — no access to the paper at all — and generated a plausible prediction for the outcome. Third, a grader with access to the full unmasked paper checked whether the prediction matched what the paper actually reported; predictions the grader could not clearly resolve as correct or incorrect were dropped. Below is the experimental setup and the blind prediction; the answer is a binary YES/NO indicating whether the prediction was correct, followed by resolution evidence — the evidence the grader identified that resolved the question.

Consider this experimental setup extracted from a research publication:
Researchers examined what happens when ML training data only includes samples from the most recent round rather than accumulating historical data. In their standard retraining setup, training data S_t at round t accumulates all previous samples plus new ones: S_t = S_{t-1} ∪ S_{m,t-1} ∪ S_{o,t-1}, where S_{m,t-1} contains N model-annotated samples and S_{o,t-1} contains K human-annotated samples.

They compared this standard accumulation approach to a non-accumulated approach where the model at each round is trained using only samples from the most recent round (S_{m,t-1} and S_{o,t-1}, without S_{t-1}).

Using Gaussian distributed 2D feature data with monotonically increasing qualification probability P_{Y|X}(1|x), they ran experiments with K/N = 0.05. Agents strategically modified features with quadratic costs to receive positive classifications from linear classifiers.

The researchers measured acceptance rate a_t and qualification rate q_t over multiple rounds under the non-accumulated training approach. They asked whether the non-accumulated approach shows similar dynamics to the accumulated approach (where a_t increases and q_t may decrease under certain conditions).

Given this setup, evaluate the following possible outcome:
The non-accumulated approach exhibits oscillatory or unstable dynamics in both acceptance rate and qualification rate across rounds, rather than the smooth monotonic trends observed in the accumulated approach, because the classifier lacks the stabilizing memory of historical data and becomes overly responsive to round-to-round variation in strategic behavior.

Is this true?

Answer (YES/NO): NO